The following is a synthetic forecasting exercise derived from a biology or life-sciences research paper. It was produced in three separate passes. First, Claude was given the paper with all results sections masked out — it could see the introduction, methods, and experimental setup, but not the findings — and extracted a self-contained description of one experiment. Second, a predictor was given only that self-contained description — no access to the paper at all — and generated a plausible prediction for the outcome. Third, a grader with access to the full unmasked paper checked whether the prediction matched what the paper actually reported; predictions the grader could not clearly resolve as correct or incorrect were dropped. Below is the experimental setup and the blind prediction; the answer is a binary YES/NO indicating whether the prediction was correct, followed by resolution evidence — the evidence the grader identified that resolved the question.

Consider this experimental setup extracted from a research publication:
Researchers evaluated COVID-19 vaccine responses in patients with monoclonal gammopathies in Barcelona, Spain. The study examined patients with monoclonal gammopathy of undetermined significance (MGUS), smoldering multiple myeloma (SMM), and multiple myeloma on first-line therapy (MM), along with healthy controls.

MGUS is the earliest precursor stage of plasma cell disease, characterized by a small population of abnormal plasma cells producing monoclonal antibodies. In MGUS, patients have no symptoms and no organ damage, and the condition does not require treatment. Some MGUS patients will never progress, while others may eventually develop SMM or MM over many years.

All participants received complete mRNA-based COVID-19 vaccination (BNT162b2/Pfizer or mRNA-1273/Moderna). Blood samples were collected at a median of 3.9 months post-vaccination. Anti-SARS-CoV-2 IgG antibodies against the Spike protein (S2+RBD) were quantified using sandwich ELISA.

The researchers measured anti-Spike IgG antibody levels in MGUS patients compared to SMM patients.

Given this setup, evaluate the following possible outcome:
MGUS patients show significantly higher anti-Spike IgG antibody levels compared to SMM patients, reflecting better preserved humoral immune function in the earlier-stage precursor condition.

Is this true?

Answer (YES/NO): NO